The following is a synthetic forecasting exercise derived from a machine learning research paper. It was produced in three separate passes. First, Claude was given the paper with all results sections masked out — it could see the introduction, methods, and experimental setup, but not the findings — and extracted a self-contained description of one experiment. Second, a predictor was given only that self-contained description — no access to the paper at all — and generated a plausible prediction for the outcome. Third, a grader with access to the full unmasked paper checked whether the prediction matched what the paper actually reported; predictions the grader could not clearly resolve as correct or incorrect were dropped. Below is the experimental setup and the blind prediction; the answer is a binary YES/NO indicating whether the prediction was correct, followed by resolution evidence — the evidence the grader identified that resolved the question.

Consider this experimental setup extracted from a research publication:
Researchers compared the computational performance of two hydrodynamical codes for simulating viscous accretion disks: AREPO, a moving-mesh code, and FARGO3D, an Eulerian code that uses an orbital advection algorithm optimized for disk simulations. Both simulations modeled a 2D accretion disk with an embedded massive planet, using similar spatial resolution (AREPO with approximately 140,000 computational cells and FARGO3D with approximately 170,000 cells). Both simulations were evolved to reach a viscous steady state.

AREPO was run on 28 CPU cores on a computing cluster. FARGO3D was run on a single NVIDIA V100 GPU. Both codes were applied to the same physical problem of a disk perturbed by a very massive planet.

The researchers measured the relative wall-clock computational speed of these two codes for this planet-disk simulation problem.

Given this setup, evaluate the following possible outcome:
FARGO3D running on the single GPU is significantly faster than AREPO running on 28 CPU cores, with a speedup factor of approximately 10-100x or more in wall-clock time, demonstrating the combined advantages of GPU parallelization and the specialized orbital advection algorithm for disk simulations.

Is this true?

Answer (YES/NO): NO